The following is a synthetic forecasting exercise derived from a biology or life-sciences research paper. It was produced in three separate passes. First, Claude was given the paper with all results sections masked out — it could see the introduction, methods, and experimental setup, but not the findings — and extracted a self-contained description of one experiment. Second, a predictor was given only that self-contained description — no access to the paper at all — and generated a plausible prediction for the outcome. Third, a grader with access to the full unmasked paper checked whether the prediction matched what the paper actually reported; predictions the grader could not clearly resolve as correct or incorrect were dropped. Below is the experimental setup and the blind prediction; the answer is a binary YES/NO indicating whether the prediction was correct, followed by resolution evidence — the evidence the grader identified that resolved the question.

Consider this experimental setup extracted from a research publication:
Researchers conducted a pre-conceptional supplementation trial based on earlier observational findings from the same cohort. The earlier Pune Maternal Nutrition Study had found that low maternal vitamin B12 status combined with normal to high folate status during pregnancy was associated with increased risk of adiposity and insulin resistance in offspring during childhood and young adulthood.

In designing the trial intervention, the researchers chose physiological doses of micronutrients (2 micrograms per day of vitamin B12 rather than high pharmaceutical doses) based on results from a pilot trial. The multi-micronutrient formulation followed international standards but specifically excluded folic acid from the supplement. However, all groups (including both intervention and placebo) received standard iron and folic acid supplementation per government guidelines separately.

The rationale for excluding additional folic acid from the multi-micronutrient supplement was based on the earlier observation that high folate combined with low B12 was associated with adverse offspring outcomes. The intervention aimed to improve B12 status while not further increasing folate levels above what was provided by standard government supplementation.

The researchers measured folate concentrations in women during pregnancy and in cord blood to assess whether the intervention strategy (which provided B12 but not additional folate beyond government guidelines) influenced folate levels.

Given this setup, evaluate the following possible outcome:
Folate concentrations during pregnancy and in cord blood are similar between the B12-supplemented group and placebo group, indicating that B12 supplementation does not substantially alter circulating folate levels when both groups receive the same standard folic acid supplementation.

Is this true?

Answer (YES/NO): YES